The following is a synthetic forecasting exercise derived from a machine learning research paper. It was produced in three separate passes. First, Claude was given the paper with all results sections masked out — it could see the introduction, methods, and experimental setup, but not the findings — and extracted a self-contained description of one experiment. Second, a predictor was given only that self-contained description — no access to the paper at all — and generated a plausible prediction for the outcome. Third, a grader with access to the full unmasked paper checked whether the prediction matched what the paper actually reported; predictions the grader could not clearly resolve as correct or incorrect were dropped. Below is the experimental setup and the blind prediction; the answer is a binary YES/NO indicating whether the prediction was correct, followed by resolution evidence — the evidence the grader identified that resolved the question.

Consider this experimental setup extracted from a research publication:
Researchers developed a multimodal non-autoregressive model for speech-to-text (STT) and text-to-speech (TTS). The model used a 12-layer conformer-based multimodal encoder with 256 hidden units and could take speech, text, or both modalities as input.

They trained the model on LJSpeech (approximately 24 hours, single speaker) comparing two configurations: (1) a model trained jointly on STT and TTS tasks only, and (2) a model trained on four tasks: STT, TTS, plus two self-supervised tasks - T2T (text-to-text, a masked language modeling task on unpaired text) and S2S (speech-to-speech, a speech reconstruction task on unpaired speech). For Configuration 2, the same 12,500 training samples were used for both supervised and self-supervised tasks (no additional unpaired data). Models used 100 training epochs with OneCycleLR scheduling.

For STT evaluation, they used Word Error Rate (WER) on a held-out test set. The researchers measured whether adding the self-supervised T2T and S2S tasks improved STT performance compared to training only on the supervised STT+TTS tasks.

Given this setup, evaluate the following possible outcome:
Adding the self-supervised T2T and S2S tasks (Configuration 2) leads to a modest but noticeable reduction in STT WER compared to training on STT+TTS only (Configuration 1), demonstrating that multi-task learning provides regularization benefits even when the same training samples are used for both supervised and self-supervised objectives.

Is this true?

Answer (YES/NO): YES